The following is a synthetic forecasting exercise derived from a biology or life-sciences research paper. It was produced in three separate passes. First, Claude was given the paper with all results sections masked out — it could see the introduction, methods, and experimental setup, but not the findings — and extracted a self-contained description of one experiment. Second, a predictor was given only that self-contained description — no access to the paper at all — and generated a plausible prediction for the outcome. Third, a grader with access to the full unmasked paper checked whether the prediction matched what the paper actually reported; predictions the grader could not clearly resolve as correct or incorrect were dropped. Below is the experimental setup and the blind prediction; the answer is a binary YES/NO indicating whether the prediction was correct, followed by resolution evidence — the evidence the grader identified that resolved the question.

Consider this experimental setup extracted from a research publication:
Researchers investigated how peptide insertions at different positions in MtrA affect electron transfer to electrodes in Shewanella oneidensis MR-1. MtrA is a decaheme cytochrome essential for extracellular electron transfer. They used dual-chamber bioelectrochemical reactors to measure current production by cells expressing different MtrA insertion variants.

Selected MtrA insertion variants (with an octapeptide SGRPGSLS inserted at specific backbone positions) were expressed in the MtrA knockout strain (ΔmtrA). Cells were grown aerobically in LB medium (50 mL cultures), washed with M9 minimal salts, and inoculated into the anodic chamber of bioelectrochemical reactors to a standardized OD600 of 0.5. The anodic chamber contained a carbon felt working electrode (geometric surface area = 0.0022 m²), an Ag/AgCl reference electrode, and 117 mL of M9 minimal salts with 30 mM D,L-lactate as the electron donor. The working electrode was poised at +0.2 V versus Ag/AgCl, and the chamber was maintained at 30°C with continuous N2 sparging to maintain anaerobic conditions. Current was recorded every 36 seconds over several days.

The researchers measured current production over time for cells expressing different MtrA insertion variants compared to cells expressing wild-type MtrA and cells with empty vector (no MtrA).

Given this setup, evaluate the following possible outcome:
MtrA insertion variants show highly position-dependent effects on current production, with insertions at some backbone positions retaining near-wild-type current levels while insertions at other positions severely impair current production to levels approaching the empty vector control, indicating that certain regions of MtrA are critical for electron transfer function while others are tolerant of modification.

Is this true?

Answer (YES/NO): YES